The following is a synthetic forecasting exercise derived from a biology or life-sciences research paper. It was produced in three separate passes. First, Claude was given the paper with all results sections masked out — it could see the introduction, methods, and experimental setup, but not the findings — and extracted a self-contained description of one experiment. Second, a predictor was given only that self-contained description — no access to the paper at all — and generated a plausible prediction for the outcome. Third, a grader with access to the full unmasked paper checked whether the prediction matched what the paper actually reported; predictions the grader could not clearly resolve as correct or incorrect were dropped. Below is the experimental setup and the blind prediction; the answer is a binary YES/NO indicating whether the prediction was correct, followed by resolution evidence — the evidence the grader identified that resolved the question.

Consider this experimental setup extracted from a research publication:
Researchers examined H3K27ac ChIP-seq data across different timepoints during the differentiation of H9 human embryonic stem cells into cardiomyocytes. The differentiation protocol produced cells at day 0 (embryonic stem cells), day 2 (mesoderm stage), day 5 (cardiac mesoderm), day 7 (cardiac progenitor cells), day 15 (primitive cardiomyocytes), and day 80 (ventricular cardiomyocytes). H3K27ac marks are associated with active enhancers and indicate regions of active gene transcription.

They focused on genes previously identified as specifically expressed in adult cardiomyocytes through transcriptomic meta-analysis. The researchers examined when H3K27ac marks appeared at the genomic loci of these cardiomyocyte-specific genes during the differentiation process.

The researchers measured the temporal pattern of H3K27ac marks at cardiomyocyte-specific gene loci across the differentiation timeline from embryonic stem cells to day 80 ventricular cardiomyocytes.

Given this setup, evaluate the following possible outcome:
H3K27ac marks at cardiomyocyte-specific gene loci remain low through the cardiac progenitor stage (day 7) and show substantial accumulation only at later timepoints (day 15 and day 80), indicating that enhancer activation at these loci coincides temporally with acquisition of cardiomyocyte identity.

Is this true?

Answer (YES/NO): NO